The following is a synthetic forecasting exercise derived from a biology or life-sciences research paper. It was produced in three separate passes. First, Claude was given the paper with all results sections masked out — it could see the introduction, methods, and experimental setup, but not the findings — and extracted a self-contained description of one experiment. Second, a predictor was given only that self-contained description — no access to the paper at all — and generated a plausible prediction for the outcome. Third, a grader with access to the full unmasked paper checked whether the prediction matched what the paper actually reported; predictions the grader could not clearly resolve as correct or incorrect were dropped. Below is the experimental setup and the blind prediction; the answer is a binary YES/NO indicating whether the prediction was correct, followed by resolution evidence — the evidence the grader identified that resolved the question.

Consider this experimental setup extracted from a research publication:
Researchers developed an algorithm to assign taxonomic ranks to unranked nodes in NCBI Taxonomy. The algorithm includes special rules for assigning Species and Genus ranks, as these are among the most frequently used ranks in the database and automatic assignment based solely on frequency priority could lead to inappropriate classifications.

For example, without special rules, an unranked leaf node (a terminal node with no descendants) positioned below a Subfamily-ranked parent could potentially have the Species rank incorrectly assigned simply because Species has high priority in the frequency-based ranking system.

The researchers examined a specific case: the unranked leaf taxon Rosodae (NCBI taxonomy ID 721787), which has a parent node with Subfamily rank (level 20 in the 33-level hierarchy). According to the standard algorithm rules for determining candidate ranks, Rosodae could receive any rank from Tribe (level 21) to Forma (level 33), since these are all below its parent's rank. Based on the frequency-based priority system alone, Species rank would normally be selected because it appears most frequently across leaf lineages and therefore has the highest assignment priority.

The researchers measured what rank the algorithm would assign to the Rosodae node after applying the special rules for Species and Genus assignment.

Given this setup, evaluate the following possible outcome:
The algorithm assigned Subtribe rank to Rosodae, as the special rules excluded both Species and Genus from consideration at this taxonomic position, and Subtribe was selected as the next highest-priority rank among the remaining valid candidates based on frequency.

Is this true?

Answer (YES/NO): NO